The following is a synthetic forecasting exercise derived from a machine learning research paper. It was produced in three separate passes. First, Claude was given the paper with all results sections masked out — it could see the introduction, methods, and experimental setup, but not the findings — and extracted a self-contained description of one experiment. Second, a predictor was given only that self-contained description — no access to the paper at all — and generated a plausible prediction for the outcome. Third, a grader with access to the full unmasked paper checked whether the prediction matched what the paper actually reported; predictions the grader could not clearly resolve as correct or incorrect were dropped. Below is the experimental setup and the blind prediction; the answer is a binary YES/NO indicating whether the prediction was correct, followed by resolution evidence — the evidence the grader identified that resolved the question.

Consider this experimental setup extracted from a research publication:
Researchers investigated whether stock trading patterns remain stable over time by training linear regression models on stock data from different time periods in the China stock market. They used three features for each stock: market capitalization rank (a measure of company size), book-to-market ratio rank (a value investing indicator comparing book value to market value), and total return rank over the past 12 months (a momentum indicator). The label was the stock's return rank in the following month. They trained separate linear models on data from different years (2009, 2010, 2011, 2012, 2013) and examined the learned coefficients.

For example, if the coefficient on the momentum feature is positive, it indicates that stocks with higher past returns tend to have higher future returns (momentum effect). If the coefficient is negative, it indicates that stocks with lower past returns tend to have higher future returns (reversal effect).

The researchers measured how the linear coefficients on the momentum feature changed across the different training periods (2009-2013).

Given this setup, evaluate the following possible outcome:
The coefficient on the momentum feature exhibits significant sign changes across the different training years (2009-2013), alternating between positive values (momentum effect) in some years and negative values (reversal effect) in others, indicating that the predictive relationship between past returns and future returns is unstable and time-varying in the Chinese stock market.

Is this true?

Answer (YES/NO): YES